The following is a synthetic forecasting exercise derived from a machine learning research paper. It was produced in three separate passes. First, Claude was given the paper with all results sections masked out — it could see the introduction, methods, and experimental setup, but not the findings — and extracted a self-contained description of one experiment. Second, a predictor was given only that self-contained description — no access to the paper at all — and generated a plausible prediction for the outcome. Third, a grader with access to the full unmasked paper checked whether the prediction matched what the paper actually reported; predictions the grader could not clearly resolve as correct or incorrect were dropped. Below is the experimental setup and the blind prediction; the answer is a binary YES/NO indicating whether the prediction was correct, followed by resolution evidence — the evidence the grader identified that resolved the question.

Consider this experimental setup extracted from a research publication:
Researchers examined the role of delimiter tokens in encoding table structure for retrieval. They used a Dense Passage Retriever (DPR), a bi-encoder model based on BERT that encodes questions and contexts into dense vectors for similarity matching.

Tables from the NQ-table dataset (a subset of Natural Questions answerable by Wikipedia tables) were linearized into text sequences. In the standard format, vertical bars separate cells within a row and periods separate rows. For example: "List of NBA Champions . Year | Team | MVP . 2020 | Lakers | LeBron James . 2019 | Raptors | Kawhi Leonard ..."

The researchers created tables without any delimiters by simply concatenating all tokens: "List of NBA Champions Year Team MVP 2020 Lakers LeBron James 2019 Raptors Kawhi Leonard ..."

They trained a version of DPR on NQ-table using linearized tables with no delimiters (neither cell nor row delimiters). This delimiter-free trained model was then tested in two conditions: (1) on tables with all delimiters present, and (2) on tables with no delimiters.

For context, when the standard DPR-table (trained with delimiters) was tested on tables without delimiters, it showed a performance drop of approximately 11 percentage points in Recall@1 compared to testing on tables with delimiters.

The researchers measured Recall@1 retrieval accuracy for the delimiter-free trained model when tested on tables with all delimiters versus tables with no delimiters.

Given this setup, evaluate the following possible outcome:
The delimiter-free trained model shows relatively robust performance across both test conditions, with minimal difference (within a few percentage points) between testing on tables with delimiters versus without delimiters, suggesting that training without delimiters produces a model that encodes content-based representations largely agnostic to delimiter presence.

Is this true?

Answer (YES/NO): YES